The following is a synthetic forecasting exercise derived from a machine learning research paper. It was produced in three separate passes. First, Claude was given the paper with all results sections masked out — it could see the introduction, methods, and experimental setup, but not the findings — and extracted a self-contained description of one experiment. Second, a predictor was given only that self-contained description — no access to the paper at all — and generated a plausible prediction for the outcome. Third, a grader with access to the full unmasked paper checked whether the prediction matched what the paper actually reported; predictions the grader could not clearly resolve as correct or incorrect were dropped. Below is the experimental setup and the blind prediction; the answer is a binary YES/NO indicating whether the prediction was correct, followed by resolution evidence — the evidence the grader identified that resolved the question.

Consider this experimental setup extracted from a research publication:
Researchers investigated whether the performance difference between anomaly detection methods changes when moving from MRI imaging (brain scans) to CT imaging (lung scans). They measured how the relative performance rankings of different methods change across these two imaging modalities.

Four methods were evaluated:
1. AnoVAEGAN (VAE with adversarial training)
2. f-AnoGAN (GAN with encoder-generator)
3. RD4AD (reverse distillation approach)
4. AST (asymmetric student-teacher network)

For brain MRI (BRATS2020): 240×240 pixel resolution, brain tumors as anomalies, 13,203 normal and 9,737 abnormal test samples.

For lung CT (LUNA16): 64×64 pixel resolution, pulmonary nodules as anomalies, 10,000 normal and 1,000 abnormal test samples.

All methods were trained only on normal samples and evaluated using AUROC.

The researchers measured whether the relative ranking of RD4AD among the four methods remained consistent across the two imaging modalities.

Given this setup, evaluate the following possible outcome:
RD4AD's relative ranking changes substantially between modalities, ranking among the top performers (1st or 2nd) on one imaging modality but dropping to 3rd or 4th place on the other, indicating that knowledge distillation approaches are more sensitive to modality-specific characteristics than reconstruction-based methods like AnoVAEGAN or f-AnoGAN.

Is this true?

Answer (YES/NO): YES